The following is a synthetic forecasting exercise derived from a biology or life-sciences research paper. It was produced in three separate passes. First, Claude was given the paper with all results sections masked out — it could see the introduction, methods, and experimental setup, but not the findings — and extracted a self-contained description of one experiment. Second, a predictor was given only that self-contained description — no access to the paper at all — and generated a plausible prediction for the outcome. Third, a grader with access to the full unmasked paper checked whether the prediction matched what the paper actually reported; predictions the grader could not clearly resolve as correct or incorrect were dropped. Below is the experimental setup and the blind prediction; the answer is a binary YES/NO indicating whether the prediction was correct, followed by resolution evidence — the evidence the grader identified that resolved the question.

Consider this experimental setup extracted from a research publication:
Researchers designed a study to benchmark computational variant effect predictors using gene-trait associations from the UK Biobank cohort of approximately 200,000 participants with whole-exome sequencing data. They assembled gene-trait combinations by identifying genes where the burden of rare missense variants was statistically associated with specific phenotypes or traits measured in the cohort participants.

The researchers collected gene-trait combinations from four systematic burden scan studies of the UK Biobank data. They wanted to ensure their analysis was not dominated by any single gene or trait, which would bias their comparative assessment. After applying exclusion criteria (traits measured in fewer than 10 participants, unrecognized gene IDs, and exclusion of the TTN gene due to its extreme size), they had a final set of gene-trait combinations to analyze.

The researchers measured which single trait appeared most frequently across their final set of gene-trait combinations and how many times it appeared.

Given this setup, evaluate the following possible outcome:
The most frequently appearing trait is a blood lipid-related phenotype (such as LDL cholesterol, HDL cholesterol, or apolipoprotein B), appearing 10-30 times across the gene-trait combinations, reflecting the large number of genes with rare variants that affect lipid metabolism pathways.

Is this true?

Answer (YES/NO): NO